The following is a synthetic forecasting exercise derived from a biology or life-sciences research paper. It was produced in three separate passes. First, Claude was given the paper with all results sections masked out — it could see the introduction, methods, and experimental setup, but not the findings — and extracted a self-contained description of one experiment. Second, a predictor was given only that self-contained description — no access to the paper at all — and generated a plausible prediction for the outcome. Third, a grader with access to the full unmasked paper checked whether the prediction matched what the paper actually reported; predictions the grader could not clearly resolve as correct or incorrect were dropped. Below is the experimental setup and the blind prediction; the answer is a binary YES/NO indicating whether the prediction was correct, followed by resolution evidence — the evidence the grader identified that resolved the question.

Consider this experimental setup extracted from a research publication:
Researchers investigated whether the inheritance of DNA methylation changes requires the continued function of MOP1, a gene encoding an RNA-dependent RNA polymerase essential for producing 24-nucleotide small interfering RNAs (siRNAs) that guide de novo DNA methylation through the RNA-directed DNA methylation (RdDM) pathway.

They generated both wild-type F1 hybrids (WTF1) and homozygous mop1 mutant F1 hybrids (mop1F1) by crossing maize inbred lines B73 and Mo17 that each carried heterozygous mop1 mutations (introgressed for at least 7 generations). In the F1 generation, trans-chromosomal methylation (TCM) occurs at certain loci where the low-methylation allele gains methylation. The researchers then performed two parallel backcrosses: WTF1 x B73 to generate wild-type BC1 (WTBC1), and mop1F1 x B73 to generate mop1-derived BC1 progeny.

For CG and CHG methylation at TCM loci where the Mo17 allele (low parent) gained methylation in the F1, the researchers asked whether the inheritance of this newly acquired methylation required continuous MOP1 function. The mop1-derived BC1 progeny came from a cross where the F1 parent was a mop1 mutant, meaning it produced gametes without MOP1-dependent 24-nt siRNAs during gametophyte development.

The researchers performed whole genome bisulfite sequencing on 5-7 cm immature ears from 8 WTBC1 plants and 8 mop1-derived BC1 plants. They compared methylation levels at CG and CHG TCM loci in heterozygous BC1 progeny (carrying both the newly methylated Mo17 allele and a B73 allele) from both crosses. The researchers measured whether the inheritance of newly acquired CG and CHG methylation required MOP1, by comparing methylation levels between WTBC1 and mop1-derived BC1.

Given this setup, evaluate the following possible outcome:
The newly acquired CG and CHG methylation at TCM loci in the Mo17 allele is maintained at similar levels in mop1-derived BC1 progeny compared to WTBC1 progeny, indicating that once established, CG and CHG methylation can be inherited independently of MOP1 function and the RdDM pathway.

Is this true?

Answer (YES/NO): YES